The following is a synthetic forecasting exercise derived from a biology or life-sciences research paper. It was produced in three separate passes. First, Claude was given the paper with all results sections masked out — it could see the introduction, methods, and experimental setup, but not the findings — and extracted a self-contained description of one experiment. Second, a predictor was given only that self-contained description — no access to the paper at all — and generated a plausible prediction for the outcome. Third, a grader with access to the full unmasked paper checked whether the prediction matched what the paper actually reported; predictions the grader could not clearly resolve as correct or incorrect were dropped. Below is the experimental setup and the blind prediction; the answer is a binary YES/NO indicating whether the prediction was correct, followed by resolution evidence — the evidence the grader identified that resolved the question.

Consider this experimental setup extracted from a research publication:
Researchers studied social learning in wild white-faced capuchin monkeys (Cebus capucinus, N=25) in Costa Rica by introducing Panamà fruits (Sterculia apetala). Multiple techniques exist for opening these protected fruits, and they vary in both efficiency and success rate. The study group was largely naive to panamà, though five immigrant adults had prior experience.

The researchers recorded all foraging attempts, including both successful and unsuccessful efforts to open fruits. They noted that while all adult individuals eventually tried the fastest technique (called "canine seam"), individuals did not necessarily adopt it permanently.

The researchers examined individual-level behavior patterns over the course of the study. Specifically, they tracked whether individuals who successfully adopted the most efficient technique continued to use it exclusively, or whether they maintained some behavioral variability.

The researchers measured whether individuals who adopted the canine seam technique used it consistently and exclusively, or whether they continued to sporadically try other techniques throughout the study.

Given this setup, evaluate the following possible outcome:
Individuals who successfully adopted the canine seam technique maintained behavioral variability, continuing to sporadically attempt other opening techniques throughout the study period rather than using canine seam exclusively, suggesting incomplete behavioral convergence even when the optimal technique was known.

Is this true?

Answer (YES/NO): YES